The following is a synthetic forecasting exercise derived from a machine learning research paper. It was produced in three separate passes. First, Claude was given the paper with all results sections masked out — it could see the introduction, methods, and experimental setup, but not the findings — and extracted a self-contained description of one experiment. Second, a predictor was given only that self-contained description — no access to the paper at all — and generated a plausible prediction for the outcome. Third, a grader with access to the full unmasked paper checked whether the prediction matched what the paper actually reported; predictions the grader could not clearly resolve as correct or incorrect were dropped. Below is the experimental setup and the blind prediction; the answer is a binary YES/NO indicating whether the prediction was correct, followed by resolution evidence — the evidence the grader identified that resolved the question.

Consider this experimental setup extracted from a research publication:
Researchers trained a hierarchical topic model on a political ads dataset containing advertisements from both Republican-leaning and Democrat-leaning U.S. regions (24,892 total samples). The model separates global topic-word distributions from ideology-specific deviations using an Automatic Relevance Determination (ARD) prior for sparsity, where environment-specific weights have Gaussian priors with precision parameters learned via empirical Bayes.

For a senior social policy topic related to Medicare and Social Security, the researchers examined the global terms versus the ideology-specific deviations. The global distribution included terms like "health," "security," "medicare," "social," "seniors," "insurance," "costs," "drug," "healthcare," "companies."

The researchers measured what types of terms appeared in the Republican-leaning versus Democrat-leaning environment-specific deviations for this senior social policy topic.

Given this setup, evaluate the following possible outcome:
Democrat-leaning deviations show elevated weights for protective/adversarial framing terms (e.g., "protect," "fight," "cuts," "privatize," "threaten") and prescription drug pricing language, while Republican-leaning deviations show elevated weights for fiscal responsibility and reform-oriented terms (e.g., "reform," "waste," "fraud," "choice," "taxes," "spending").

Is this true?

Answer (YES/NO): NO